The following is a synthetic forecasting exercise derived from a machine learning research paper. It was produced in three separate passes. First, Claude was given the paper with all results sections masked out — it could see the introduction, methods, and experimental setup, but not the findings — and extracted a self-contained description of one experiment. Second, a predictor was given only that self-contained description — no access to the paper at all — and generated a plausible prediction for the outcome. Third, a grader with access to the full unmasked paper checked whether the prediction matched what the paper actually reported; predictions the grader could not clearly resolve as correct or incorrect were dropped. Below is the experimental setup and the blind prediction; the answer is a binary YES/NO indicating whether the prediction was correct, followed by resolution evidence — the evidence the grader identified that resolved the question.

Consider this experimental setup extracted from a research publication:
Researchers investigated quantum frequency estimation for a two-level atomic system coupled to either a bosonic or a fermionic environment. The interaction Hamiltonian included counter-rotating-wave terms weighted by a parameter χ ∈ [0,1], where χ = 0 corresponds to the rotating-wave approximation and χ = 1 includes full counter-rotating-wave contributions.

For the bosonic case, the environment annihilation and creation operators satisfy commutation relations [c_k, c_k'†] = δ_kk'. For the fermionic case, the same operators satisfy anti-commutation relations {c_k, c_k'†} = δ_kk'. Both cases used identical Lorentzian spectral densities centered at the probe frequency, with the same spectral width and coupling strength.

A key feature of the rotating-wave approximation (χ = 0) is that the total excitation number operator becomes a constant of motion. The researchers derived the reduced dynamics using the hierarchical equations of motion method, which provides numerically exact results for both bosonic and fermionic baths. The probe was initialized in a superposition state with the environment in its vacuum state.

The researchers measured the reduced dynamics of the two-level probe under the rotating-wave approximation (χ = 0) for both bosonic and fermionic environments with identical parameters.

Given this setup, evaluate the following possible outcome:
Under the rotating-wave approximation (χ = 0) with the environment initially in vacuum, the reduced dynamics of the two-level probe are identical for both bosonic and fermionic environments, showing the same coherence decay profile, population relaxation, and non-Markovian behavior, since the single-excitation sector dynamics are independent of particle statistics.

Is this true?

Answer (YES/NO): YES